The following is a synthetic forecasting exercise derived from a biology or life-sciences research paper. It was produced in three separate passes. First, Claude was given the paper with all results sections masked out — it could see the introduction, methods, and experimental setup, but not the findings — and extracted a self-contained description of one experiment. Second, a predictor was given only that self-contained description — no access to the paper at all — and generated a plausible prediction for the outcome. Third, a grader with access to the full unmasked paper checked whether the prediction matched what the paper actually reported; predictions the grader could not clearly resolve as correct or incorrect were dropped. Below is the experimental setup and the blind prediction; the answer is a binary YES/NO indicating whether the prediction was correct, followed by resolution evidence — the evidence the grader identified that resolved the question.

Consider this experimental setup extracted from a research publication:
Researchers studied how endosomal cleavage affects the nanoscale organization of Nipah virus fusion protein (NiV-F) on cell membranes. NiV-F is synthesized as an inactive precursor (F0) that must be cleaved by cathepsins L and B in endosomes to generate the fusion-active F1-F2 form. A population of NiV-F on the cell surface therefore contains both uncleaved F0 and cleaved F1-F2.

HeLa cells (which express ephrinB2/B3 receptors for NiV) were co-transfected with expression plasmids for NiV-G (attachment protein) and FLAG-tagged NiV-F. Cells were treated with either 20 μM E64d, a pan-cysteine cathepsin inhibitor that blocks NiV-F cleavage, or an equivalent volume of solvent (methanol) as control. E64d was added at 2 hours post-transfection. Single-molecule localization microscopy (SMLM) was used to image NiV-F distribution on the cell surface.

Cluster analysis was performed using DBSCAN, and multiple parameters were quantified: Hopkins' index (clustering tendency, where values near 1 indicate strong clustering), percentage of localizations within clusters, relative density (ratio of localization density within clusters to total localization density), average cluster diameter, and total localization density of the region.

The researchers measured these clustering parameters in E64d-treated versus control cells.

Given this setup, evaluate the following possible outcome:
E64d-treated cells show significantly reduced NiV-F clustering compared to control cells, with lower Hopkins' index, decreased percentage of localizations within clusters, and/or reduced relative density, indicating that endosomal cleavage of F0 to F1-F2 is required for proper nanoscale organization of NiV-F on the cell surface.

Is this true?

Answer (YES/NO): NO